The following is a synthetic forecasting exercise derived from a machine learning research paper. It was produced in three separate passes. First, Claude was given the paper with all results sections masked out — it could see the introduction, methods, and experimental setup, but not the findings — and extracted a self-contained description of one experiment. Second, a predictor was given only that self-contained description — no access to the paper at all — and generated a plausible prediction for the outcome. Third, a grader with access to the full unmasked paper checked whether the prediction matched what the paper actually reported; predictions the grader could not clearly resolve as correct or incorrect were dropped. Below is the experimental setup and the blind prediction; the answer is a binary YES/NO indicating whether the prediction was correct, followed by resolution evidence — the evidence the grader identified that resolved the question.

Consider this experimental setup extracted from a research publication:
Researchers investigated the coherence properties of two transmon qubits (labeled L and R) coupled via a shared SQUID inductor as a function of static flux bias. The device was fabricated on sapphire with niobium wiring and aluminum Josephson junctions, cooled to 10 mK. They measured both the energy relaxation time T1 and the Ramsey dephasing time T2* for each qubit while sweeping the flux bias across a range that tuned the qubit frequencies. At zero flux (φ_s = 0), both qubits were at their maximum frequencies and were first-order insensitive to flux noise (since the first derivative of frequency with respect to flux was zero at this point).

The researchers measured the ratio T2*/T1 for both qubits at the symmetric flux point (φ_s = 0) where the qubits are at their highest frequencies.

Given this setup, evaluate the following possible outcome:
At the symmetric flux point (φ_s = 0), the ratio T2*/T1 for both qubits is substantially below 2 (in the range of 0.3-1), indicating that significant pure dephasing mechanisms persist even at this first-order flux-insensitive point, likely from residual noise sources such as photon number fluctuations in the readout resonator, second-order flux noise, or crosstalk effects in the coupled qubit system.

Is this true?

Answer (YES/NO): NO